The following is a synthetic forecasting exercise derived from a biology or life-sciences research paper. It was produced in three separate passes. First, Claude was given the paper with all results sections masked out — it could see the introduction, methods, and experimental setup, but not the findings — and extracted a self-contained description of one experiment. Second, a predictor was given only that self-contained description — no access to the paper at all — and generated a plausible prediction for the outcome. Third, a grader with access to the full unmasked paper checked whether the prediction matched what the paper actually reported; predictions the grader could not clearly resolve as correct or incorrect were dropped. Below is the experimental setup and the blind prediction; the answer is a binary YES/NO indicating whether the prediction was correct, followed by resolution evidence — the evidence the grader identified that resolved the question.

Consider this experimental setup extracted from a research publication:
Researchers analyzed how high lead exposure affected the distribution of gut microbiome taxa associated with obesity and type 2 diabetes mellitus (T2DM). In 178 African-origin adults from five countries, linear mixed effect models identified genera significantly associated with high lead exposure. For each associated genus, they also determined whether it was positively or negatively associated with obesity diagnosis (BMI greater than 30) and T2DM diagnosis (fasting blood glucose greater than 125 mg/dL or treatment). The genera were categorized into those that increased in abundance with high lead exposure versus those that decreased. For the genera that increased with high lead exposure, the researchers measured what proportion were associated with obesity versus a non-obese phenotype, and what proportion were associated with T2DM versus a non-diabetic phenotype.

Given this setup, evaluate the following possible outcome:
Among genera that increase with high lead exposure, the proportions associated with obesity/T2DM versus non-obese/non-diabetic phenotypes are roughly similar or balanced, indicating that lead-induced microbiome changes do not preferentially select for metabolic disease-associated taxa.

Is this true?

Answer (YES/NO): NO